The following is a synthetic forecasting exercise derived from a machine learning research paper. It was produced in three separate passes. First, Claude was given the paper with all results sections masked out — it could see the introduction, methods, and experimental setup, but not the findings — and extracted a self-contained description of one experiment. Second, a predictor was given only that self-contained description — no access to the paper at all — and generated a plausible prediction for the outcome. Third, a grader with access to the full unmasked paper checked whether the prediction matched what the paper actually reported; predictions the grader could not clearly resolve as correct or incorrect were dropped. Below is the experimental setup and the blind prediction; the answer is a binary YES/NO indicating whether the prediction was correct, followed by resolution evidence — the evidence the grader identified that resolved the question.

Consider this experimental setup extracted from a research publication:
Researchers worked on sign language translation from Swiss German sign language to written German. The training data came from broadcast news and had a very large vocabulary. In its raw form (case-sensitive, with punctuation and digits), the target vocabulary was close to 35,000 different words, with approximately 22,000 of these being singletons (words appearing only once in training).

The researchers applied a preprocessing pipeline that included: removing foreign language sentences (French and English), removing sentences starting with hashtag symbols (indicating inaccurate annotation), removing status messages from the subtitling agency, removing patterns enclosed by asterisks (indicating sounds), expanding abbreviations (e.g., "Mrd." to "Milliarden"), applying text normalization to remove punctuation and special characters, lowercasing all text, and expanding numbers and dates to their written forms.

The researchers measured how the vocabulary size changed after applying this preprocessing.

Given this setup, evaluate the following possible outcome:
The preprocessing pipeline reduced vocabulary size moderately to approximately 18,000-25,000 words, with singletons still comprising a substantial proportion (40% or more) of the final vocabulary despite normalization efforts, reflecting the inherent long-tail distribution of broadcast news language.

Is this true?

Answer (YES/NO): YES